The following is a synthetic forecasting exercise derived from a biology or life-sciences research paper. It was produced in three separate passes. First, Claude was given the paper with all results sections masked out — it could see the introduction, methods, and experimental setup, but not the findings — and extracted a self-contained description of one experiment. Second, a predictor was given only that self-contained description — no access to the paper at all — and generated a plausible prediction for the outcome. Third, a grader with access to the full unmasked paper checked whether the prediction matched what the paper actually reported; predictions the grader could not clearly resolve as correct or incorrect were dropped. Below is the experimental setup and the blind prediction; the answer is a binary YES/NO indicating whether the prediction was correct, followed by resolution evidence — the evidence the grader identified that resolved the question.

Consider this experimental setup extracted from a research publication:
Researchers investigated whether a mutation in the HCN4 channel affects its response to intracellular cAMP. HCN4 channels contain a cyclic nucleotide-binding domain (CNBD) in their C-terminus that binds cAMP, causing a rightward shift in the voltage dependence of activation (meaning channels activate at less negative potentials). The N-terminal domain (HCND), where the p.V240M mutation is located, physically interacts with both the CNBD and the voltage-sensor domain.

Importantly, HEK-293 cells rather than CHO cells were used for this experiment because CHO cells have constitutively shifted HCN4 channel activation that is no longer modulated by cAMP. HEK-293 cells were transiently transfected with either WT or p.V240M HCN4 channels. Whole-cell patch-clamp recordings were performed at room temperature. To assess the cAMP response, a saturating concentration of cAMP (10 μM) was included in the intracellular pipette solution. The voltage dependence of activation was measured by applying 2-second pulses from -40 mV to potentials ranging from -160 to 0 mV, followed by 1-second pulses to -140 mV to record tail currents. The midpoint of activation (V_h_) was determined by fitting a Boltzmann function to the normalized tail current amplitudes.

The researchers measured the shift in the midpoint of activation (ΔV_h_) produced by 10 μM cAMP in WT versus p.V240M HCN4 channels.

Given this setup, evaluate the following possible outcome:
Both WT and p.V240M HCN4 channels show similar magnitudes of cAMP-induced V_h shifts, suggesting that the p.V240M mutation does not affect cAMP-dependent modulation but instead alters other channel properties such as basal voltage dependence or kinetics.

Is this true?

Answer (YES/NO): YES